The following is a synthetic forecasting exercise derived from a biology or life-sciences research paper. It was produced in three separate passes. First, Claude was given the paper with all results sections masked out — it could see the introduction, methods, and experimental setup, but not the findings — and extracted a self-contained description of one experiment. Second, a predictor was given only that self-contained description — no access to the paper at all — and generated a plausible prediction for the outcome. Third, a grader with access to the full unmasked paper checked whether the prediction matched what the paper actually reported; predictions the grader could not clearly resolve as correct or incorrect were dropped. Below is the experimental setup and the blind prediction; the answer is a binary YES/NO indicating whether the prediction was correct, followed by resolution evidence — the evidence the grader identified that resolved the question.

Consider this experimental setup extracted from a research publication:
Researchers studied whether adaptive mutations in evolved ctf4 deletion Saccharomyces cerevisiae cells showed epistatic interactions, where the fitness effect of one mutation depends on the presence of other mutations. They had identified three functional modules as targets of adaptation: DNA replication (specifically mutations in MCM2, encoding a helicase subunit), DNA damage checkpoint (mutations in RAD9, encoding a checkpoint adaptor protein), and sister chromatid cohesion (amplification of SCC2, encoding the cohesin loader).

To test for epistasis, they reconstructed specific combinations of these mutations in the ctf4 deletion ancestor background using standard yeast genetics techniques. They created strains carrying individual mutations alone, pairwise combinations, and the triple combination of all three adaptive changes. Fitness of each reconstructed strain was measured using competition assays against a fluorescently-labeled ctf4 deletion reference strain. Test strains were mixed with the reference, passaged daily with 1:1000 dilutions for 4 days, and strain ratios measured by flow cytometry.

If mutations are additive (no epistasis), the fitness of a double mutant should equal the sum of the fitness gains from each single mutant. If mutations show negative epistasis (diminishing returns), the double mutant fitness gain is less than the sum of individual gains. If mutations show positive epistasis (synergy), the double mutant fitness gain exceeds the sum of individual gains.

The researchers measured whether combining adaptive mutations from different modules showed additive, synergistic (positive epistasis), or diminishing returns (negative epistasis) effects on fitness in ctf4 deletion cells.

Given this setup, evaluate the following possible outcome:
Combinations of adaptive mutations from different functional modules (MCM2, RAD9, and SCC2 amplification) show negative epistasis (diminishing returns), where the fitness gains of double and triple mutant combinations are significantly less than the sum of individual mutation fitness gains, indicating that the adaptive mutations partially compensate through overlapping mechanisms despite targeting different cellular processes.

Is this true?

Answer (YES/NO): NO